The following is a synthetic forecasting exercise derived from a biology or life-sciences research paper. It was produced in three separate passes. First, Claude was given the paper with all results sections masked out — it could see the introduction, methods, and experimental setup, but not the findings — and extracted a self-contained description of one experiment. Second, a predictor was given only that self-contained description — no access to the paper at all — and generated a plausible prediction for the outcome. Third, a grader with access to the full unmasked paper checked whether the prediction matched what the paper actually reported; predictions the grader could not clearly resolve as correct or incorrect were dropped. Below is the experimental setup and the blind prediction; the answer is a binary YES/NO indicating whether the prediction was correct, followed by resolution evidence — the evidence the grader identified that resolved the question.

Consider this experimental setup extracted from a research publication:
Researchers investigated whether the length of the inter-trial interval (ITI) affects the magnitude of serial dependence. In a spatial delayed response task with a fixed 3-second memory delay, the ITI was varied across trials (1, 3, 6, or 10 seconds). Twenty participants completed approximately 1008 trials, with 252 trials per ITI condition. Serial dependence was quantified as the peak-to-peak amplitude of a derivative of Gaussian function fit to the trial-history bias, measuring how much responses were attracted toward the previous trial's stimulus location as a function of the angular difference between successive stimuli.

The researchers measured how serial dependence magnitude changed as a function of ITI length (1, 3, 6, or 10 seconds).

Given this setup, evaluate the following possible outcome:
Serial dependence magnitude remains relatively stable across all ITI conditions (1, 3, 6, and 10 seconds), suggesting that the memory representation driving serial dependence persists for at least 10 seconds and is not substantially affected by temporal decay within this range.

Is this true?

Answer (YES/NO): NO